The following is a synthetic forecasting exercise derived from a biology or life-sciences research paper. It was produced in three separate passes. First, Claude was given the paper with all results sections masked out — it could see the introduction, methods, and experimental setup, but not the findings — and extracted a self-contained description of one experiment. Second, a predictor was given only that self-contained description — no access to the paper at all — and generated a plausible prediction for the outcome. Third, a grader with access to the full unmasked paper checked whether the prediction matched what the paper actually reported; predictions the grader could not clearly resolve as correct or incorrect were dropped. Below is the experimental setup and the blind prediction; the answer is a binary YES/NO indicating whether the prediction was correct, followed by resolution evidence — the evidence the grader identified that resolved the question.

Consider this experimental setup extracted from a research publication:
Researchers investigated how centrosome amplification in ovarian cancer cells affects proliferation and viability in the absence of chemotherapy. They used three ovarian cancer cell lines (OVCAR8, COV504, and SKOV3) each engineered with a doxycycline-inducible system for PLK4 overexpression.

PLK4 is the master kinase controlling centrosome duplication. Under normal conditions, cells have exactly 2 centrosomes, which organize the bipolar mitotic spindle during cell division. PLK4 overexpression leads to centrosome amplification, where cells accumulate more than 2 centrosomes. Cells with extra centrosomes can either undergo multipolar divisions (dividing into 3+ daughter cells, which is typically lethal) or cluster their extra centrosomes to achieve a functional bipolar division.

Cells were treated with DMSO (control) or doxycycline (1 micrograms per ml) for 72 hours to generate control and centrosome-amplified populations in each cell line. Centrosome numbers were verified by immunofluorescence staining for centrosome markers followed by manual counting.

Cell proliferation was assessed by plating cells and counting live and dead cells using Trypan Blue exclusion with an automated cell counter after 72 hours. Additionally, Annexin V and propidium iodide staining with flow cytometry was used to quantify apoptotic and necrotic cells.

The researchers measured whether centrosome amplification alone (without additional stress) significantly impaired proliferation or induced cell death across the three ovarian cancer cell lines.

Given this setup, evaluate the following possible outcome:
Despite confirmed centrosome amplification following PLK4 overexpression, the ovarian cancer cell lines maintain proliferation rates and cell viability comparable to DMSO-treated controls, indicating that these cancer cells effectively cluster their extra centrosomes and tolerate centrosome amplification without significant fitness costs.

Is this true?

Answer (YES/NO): NO